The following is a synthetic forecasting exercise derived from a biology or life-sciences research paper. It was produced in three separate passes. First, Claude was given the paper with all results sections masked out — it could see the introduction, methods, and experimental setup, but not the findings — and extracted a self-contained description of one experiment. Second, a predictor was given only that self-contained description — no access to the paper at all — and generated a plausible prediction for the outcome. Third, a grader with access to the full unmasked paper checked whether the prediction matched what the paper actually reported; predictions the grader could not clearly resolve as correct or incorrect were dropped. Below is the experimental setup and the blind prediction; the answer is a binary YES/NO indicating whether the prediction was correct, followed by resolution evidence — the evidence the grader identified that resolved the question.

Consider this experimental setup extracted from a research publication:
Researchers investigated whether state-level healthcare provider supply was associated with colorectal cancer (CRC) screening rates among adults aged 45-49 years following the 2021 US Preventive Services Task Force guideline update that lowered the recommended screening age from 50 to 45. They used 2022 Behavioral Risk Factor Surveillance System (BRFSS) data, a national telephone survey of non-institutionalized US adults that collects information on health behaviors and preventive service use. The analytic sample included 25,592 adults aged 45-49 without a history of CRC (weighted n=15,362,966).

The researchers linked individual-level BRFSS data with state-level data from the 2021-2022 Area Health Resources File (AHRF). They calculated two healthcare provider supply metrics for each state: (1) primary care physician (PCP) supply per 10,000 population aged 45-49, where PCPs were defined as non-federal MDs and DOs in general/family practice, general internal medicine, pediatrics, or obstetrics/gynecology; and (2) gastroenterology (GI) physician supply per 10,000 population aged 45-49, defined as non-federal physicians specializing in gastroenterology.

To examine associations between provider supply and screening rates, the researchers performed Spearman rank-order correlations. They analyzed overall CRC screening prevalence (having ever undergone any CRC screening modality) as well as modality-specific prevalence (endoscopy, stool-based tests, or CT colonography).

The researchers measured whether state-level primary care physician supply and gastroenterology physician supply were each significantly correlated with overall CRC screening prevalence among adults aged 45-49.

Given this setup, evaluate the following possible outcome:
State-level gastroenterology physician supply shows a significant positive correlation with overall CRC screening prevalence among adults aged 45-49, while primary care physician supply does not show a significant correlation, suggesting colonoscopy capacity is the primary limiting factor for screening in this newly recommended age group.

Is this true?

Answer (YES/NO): YES